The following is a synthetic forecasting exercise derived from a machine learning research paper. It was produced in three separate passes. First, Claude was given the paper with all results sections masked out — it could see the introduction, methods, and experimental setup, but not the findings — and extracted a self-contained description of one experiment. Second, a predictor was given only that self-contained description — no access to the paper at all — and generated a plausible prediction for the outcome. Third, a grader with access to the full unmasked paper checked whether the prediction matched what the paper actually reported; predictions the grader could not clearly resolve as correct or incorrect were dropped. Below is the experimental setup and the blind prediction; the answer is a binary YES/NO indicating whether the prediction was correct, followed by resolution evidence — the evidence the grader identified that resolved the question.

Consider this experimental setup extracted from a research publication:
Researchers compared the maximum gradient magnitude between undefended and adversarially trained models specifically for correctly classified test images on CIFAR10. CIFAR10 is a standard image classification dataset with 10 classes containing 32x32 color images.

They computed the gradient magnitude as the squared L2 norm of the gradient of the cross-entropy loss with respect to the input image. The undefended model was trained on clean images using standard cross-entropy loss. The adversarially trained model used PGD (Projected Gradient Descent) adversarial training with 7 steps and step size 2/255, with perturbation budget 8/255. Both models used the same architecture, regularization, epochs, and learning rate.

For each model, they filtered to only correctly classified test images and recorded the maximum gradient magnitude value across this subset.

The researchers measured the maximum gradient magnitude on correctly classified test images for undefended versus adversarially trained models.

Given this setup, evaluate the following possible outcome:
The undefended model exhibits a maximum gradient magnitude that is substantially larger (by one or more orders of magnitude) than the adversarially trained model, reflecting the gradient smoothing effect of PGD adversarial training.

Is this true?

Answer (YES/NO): YES